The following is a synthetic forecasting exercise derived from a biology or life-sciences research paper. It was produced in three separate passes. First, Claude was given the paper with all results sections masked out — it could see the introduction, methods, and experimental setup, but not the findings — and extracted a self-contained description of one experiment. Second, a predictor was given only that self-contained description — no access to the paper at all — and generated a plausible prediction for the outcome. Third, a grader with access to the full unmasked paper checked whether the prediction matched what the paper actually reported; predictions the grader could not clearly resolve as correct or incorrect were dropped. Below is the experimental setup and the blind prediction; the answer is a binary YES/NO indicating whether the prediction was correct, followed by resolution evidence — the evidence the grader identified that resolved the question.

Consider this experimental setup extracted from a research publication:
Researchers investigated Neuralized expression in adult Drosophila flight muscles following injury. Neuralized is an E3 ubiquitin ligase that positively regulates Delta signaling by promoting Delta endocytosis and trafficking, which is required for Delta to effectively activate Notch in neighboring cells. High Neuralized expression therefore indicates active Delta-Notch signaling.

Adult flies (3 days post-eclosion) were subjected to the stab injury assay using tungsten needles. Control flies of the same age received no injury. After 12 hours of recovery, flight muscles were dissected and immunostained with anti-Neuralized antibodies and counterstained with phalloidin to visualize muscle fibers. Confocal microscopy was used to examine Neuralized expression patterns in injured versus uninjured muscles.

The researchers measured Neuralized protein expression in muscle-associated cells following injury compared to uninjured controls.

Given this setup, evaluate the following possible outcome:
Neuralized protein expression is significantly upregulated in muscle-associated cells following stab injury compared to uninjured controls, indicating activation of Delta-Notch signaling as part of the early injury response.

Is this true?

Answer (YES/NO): YES